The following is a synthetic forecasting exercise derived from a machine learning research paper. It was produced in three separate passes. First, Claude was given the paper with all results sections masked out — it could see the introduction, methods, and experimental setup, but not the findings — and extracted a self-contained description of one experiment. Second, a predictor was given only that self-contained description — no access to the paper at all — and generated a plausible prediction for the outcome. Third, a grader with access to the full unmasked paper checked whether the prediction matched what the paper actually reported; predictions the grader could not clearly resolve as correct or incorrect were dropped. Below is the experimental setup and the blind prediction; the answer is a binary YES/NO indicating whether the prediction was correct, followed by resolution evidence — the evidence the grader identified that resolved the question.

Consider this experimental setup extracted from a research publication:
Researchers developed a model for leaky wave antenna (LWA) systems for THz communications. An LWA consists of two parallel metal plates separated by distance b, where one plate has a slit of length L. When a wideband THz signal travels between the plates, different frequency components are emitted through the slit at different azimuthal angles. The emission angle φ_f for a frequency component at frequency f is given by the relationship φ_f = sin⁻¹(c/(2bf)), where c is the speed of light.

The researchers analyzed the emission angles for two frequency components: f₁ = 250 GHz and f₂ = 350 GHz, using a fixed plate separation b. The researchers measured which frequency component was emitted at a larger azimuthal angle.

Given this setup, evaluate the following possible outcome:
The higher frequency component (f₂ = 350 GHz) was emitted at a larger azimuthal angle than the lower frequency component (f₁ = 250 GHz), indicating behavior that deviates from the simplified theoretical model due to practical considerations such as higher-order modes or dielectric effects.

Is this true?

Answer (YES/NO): NO